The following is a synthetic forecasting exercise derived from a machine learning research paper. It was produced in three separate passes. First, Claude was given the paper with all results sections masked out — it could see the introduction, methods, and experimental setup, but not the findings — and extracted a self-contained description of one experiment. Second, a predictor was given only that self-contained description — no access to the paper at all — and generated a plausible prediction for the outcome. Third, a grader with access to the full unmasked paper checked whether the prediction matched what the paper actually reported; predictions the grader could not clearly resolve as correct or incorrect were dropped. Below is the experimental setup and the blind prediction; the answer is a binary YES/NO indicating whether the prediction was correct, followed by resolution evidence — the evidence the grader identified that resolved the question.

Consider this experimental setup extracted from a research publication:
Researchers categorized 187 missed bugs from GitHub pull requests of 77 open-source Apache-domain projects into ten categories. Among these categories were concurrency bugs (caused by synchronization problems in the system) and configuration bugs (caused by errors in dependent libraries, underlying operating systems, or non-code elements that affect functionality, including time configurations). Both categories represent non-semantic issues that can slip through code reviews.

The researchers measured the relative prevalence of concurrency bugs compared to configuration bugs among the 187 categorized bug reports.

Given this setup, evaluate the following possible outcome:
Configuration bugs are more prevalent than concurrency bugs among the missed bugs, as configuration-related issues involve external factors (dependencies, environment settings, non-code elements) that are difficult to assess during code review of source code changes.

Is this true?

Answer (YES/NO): NO